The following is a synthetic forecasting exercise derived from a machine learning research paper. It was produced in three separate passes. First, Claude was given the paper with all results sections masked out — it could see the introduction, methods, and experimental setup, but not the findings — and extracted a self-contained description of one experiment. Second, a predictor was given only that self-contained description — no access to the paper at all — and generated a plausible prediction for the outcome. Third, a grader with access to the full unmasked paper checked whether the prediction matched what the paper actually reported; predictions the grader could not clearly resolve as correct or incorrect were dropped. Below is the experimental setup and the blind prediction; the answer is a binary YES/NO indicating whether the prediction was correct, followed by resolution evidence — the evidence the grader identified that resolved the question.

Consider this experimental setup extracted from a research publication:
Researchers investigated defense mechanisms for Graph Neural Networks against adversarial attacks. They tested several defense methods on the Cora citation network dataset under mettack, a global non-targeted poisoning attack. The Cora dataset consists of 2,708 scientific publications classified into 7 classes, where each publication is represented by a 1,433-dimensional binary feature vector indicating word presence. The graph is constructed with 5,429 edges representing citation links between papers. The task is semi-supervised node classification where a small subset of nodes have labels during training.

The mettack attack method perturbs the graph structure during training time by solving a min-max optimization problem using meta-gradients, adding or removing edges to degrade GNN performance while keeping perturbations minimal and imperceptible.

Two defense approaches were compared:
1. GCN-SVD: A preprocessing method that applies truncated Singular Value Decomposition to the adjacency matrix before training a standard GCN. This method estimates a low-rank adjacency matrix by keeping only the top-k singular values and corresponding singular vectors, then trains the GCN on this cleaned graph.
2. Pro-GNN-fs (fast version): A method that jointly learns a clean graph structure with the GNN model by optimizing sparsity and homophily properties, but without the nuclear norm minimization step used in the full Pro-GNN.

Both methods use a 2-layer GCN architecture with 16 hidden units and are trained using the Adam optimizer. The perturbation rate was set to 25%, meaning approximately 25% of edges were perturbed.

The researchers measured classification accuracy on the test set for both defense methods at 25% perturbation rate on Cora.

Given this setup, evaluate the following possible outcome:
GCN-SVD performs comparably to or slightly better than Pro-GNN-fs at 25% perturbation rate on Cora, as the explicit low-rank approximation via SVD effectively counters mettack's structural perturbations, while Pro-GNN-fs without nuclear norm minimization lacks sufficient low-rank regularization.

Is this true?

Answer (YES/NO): NO